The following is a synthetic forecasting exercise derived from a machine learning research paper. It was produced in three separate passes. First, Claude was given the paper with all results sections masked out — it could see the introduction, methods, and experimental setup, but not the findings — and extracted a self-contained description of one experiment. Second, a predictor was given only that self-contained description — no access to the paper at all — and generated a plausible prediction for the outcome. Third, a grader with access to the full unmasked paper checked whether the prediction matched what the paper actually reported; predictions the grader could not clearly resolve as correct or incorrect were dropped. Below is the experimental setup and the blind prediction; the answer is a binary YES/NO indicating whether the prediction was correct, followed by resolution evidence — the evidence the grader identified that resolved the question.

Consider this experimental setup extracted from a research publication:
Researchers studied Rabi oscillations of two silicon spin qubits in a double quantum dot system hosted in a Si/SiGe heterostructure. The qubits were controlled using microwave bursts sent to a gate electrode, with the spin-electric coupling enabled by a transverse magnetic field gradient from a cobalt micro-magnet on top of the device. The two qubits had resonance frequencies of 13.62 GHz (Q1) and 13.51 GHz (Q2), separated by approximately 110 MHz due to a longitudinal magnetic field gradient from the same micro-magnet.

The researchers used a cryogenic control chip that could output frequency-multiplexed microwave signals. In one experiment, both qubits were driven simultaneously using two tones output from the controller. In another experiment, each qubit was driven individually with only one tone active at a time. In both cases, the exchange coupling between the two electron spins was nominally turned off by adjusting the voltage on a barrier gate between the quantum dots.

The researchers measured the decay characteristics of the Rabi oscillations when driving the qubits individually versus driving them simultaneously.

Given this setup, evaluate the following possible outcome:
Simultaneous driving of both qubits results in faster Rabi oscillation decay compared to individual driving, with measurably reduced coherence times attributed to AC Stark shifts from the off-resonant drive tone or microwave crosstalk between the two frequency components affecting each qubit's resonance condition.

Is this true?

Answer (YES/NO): NO